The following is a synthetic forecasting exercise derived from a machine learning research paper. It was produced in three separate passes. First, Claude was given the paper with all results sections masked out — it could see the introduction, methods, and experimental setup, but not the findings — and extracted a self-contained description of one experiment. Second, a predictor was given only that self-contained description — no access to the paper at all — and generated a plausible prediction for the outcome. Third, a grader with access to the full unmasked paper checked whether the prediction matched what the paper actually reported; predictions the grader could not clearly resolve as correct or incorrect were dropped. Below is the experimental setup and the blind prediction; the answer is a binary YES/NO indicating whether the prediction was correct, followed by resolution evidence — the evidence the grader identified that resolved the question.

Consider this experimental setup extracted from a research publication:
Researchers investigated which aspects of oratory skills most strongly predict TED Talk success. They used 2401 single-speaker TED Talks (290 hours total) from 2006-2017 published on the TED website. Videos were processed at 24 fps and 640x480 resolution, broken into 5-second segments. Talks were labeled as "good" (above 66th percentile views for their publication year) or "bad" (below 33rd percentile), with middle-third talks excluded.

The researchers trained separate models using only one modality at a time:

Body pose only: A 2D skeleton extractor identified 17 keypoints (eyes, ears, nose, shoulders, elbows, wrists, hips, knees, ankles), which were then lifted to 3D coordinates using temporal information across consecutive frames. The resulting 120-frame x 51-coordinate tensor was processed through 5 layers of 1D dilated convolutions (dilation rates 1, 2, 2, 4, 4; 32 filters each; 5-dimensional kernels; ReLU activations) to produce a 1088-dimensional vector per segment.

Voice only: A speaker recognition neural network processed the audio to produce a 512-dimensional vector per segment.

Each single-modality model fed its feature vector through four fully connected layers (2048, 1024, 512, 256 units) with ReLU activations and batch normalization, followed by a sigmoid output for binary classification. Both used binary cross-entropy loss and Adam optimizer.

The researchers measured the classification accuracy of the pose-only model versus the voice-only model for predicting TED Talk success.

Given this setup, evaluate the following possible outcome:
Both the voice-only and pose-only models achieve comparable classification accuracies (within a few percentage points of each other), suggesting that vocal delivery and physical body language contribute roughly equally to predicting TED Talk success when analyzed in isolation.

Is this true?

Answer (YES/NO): NO